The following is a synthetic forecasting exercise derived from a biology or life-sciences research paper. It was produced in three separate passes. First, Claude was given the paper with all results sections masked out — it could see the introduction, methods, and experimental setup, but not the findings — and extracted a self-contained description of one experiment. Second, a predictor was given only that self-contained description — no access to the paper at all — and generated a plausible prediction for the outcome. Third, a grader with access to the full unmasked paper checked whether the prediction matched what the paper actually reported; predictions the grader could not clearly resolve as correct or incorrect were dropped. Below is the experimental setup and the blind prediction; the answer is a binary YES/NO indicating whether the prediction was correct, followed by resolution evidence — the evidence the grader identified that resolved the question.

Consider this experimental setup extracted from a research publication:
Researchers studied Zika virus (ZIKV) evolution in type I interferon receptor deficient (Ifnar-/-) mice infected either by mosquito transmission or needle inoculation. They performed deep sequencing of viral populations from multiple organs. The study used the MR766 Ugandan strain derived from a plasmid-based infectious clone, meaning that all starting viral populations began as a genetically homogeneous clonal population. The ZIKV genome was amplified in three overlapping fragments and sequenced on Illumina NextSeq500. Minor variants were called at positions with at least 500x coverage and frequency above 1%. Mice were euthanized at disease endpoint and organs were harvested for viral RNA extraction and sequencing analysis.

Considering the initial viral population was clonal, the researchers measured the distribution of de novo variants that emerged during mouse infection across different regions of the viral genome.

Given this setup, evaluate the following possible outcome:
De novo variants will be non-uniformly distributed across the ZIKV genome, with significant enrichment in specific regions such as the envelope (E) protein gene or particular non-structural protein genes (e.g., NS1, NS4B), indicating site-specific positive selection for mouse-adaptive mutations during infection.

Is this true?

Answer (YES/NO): NO